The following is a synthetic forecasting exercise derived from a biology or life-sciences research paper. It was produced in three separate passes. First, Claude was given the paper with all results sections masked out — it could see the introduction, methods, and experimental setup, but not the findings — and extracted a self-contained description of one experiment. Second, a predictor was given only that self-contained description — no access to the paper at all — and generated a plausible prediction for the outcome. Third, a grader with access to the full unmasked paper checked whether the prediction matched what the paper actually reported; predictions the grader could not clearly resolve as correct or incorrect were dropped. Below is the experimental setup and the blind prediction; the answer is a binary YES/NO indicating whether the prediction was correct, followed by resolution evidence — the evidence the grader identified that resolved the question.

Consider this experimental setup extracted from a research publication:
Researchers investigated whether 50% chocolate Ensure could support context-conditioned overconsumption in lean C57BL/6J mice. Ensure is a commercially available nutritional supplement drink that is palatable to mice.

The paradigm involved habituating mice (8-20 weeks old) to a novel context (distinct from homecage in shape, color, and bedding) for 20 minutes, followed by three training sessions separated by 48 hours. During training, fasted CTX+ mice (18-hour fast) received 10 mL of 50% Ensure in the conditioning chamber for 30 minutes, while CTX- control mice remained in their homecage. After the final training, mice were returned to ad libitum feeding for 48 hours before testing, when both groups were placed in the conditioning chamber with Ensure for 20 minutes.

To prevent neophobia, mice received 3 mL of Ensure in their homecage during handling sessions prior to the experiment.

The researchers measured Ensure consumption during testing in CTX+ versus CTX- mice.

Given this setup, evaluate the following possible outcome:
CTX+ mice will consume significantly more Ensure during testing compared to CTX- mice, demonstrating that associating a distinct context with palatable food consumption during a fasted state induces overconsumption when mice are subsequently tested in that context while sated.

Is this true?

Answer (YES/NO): YES